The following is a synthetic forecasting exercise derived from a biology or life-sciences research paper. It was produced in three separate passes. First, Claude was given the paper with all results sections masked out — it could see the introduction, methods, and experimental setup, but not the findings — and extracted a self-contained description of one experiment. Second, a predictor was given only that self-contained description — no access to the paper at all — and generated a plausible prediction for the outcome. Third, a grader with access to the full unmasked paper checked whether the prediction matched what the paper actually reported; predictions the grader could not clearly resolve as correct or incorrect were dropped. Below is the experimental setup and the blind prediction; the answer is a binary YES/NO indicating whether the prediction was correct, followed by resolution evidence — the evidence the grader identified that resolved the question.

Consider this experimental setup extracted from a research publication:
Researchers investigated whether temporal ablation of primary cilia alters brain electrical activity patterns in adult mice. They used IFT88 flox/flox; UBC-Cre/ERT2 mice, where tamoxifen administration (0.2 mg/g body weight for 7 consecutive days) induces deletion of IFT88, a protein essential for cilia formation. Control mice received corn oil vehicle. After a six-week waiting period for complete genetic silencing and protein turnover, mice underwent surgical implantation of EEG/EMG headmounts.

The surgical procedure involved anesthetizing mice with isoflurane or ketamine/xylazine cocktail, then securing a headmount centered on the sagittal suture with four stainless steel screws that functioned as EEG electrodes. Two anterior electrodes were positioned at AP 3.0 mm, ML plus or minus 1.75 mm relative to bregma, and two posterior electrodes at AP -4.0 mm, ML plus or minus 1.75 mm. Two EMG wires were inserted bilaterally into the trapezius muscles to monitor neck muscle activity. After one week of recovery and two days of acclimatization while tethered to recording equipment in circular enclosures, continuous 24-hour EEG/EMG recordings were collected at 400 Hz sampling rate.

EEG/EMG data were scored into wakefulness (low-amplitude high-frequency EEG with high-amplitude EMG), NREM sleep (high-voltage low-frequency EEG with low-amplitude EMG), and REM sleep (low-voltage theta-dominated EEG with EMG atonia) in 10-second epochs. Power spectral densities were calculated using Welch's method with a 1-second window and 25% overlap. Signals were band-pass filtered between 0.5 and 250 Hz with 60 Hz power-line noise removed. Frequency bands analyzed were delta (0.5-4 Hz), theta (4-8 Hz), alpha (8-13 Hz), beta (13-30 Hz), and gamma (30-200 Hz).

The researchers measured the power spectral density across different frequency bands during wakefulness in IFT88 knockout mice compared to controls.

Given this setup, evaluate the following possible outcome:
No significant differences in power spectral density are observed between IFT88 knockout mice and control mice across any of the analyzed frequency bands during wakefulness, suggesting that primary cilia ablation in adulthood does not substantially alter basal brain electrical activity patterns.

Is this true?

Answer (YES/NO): NO